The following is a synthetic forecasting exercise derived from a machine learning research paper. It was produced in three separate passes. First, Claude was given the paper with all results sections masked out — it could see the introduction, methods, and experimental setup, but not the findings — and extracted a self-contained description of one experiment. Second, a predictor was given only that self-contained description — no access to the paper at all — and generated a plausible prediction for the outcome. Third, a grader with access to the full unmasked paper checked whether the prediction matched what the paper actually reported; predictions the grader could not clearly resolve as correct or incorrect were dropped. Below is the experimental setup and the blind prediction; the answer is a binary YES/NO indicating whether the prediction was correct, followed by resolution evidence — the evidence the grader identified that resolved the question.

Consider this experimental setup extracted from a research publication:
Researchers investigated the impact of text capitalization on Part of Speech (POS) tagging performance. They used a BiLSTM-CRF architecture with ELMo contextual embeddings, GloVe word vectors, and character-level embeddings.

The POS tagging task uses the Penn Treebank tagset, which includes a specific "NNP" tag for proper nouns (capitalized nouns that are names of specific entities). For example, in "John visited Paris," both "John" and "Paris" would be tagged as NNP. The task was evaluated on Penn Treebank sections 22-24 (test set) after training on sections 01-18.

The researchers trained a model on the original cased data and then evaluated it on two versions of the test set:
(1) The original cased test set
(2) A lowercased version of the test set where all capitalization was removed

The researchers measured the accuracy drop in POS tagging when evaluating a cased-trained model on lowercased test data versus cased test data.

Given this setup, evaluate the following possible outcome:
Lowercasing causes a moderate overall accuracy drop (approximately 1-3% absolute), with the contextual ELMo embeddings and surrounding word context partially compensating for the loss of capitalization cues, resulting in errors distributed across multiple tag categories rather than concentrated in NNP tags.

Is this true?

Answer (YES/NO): NO